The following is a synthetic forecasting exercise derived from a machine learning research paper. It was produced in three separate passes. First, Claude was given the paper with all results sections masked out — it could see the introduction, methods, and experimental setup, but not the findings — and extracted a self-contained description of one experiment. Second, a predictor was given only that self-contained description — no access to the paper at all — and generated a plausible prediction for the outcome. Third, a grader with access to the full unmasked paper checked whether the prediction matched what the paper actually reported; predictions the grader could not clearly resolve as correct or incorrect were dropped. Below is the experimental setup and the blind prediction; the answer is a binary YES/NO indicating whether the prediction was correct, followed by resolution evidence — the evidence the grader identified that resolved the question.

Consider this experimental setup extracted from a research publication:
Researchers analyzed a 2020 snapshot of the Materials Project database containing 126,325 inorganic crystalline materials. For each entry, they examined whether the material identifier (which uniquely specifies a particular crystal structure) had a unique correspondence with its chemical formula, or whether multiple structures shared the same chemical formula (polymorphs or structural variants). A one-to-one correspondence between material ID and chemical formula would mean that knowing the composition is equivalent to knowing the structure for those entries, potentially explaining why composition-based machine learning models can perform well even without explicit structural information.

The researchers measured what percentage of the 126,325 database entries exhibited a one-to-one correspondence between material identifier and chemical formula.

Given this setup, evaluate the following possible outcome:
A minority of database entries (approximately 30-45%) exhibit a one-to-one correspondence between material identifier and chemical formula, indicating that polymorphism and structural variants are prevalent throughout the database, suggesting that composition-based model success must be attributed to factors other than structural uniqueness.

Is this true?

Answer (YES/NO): NO